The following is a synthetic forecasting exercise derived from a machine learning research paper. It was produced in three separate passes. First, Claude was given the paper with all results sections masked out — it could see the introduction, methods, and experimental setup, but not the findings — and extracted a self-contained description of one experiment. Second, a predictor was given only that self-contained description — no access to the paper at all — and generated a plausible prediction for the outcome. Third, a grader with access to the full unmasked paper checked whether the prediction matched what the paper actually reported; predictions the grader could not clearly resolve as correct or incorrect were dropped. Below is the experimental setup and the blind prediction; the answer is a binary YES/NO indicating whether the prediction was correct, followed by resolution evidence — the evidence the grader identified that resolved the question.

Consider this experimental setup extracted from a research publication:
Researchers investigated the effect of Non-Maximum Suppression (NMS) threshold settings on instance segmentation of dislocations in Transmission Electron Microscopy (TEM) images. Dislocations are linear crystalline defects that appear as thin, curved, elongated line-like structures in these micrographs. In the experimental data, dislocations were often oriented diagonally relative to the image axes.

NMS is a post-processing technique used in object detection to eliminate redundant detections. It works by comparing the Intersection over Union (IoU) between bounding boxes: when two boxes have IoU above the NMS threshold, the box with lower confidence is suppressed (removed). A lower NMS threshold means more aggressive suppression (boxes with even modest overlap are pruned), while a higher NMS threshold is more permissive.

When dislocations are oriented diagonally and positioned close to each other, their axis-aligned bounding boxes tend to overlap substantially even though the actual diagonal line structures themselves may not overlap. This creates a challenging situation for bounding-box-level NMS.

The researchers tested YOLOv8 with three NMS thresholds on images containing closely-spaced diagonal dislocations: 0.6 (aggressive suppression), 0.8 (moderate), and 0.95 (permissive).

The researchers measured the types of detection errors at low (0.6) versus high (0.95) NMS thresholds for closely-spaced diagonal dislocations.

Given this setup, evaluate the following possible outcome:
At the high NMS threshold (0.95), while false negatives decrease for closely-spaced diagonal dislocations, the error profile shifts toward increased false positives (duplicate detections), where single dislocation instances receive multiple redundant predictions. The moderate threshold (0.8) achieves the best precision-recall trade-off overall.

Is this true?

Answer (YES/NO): NO